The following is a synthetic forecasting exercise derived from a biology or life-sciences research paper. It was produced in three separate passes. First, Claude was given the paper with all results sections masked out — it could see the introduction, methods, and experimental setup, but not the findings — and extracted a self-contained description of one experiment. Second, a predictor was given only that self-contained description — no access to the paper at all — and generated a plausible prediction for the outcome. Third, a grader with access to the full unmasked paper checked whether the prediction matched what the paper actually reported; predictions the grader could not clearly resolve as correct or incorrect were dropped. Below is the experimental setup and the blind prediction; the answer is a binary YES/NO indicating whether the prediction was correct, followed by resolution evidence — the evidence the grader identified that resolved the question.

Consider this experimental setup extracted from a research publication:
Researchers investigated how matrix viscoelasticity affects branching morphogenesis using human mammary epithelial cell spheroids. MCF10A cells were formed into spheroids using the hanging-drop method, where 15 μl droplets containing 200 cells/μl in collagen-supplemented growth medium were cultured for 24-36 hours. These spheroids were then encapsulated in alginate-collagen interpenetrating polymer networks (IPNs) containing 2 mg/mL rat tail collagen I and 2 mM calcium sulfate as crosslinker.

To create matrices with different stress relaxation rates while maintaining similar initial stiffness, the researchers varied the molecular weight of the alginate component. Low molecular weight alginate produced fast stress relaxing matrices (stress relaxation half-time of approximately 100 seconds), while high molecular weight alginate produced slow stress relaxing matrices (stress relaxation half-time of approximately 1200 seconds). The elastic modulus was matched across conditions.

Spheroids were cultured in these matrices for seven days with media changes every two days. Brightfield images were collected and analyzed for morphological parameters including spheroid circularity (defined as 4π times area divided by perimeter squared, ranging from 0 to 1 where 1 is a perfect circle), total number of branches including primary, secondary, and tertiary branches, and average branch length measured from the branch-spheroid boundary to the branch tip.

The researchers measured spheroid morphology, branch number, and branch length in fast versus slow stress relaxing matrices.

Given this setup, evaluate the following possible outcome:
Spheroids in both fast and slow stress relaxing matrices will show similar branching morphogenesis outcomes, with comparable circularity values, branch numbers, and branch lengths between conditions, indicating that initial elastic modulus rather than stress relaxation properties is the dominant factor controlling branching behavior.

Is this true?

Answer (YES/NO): NO